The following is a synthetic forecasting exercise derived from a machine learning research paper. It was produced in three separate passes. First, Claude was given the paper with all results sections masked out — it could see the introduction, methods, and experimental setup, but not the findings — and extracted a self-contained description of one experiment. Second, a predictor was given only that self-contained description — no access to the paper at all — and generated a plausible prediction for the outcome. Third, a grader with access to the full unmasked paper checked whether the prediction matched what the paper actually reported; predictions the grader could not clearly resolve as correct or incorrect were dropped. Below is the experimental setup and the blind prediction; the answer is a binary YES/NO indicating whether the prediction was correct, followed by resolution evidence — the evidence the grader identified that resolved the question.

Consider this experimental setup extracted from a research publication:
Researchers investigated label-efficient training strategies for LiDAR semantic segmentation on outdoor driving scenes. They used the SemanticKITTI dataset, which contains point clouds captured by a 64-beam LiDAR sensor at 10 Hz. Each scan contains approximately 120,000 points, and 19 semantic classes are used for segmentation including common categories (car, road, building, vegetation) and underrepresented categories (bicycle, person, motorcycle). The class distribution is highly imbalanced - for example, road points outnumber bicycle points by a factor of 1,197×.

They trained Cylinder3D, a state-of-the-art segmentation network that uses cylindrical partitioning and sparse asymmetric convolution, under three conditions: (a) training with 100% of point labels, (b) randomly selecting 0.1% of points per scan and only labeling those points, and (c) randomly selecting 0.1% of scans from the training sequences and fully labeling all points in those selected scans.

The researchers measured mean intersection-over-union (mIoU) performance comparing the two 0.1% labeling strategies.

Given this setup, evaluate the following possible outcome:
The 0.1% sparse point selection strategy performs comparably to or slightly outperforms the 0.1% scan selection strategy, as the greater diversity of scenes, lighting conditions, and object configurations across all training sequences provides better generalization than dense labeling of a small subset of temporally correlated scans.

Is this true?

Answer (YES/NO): NO